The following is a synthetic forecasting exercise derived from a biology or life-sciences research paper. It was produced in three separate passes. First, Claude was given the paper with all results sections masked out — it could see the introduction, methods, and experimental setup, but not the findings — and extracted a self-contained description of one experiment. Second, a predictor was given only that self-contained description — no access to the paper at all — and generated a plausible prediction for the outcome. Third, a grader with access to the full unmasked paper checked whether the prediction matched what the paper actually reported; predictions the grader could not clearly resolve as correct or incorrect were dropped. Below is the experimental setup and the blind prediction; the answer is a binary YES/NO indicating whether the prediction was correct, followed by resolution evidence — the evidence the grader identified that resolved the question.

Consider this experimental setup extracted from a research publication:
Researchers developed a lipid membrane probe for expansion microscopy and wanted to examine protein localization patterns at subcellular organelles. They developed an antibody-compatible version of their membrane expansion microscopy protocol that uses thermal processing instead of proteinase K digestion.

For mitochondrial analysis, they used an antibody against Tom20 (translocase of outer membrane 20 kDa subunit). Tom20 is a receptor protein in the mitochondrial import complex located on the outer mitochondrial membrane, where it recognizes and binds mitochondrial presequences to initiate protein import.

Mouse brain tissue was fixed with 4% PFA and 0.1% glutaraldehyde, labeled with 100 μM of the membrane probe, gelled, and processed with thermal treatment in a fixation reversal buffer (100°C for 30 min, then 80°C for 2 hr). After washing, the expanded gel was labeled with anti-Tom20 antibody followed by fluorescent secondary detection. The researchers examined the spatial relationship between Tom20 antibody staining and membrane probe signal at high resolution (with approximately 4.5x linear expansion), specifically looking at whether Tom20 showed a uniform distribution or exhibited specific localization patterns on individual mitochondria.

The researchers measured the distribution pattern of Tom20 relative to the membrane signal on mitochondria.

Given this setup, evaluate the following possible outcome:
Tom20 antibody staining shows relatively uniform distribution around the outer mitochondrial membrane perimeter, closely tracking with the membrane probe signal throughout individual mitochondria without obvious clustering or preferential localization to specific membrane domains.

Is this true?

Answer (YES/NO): NO